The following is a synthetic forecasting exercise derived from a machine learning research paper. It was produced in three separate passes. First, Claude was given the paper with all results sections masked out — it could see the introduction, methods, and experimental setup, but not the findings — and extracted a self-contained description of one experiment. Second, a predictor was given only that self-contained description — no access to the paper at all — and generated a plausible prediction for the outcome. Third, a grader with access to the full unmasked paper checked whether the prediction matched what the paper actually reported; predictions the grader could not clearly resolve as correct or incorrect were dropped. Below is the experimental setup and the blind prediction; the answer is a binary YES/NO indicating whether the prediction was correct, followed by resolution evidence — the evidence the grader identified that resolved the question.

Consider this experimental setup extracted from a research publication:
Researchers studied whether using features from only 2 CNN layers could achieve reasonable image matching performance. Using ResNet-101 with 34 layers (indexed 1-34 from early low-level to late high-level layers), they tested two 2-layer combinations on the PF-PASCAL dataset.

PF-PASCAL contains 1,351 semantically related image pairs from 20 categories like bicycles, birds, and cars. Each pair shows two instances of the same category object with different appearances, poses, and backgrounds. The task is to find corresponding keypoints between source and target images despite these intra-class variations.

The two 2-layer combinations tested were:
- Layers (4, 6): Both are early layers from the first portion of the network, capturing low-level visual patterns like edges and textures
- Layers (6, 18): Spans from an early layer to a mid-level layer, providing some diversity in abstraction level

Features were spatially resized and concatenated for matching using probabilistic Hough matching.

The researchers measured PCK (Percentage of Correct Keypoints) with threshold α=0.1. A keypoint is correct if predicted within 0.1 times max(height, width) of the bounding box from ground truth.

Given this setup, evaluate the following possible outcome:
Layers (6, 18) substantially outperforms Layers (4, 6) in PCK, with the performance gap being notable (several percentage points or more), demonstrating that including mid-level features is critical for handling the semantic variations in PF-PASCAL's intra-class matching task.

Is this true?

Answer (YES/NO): YES